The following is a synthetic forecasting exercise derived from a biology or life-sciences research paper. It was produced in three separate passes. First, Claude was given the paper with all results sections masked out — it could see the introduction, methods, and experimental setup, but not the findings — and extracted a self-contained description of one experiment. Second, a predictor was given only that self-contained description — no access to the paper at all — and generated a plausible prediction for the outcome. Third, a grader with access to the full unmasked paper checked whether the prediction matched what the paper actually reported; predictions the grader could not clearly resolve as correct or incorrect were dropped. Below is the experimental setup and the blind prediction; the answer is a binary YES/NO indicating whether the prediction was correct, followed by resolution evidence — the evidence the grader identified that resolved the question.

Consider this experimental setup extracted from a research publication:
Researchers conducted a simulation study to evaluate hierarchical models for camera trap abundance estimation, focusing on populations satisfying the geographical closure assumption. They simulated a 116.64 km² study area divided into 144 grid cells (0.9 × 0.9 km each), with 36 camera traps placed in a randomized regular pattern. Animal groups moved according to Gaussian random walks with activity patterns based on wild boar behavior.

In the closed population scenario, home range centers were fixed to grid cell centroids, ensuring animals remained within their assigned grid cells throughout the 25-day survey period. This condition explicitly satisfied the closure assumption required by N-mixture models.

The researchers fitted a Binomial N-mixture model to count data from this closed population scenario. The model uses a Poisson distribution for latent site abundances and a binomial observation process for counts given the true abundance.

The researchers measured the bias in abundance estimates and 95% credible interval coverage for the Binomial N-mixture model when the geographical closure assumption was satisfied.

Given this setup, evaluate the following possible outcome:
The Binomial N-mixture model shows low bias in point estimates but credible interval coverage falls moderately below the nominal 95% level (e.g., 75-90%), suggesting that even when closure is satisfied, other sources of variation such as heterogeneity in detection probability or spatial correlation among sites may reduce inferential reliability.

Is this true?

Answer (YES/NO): NO